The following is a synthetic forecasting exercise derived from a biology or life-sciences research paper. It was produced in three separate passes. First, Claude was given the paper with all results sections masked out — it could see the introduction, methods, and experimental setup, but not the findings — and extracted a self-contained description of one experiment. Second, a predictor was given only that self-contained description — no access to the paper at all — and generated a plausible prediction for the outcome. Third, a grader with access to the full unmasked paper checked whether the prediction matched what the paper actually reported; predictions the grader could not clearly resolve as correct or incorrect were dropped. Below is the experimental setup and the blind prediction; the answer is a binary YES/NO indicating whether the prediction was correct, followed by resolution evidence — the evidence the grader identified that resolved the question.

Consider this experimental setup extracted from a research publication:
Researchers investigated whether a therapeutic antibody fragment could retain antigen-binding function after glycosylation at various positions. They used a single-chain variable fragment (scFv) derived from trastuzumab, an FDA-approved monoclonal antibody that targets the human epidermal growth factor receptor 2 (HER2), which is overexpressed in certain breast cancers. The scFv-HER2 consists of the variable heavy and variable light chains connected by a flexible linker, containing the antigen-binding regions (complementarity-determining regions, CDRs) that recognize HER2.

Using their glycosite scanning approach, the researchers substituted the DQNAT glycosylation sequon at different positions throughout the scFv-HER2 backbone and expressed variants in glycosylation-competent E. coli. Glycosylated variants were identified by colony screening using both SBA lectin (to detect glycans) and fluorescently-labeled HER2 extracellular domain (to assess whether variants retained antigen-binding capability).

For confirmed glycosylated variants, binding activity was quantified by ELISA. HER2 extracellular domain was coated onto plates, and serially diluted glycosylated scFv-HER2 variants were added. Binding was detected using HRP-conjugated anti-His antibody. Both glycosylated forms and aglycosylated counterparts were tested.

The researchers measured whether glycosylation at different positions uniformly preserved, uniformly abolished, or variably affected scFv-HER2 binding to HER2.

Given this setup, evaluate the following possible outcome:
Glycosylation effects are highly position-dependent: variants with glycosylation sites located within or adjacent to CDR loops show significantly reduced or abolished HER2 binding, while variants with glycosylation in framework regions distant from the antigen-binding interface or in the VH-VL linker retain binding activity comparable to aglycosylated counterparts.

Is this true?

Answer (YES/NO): NO